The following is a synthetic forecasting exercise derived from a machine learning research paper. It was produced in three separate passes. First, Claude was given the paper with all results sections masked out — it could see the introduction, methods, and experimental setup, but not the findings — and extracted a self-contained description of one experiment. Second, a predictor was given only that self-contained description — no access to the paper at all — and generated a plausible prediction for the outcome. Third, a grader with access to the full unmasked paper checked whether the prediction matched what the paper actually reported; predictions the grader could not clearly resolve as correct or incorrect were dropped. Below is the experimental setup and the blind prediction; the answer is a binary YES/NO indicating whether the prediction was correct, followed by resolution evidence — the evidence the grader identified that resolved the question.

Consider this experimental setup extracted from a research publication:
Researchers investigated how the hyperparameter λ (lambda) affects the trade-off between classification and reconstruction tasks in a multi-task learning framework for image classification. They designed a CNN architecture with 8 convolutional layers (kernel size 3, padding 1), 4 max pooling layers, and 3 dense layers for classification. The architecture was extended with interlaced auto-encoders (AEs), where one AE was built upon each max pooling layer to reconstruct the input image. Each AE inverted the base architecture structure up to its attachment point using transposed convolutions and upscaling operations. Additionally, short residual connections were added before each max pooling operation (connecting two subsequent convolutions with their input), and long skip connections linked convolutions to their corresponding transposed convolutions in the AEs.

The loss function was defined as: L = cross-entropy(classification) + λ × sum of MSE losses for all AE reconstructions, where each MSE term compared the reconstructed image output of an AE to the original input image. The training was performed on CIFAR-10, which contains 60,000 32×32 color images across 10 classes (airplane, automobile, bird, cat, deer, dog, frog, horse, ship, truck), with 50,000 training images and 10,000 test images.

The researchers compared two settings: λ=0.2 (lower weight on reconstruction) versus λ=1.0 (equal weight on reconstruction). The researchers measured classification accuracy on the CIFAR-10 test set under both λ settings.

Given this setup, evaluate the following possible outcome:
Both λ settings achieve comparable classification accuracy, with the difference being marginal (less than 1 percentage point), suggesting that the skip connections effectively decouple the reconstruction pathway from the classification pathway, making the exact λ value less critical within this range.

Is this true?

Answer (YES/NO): NO